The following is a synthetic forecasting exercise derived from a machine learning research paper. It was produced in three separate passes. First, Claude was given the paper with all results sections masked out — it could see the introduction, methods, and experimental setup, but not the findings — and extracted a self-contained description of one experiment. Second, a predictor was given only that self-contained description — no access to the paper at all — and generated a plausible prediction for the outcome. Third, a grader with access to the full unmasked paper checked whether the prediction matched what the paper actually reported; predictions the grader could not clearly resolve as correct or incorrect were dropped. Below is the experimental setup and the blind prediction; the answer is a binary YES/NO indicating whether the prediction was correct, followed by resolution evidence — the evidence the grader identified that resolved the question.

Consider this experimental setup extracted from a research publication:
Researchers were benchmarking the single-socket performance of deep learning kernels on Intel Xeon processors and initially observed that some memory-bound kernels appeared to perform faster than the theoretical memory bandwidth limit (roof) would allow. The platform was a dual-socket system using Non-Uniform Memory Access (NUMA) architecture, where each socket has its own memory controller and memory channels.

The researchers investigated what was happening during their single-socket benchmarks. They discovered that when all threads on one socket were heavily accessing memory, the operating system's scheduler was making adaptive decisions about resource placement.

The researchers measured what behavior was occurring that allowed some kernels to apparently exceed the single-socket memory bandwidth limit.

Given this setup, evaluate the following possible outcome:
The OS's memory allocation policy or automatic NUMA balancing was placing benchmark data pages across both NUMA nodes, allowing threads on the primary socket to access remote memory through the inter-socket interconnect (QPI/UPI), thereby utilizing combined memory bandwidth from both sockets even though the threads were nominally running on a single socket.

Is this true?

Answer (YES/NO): NO